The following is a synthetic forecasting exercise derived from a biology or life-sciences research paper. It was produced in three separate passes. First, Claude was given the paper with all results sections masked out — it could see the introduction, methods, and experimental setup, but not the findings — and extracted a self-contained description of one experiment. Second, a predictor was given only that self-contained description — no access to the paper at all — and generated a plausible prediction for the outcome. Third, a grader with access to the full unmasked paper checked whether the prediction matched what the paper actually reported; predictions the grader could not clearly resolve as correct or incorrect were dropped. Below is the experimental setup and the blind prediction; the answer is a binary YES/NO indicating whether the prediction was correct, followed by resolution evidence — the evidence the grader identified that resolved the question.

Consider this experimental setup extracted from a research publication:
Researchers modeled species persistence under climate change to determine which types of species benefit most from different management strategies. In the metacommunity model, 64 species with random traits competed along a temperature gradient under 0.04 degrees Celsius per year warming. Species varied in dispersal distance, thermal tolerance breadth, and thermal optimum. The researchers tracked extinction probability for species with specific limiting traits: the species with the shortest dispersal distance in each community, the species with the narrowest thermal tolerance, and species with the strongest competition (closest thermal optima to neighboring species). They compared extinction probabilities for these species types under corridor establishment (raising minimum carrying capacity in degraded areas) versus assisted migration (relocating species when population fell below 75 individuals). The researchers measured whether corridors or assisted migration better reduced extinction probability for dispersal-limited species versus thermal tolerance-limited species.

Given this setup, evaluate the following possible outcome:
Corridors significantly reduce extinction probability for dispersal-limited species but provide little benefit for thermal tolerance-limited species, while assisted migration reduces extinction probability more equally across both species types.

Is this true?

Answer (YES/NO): NO